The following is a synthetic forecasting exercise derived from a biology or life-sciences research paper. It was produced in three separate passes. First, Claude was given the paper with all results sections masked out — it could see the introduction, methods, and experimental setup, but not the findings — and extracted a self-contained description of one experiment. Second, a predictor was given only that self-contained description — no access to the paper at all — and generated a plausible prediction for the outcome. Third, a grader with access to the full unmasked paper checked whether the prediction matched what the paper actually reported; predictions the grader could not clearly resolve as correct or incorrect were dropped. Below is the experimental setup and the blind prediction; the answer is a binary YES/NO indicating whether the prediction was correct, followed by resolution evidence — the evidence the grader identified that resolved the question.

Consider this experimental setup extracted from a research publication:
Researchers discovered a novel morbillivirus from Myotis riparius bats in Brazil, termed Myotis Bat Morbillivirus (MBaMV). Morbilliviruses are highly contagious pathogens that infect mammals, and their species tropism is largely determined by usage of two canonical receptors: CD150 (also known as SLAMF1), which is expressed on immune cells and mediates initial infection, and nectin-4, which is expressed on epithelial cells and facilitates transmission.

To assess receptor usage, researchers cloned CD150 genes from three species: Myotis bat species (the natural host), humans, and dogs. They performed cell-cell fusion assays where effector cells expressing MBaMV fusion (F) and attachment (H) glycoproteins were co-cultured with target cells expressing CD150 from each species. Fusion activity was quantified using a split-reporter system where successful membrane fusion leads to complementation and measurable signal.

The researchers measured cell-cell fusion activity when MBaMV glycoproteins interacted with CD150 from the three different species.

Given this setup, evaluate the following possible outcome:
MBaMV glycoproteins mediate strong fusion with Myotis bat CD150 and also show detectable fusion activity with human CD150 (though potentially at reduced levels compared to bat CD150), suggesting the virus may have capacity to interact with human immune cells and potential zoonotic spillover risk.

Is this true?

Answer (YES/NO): NO